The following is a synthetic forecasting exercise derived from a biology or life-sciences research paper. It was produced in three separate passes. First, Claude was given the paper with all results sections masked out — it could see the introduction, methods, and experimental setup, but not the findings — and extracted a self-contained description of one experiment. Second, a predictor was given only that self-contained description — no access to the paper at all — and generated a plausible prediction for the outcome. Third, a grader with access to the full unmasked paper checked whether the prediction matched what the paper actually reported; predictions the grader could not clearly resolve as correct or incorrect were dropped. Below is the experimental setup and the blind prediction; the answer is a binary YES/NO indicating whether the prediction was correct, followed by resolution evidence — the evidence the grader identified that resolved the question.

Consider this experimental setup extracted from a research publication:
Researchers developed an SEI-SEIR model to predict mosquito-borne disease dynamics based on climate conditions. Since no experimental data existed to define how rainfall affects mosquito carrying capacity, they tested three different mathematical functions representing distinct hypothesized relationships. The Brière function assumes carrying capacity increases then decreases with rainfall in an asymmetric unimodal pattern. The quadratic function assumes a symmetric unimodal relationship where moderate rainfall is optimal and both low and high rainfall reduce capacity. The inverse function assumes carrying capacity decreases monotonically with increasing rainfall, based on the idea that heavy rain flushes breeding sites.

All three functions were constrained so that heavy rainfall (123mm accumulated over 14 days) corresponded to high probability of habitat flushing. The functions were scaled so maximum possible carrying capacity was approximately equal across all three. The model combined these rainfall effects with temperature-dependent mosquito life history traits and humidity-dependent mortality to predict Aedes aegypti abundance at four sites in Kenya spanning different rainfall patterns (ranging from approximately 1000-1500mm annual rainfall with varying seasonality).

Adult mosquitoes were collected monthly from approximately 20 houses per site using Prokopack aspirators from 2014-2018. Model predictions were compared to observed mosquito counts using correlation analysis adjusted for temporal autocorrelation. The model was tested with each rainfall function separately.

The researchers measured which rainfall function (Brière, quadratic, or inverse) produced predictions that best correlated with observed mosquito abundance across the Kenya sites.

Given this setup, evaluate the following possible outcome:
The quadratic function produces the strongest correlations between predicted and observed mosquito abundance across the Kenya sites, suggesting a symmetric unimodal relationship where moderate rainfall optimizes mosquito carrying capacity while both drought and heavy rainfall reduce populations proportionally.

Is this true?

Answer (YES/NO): NO